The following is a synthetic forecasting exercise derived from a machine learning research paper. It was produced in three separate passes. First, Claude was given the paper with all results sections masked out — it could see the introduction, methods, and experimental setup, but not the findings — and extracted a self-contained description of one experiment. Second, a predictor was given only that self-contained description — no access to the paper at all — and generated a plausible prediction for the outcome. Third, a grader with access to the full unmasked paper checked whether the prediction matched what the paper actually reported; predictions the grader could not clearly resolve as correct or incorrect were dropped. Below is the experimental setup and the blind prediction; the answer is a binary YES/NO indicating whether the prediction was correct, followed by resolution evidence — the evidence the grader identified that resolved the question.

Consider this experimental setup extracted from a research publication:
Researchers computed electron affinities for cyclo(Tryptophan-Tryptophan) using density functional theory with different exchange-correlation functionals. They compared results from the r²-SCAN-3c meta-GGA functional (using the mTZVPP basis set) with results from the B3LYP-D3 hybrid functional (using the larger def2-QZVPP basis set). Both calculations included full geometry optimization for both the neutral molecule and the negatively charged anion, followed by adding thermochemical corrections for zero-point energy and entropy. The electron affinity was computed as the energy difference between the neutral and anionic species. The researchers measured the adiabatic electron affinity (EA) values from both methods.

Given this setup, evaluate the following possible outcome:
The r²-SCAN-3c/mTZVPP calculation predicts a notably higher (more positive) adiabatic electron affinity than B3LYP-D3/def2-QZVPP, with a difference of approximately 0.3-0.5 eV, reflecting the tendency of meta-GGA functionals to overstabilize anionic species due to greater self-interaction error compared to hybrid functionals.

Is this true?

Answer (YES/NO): NO